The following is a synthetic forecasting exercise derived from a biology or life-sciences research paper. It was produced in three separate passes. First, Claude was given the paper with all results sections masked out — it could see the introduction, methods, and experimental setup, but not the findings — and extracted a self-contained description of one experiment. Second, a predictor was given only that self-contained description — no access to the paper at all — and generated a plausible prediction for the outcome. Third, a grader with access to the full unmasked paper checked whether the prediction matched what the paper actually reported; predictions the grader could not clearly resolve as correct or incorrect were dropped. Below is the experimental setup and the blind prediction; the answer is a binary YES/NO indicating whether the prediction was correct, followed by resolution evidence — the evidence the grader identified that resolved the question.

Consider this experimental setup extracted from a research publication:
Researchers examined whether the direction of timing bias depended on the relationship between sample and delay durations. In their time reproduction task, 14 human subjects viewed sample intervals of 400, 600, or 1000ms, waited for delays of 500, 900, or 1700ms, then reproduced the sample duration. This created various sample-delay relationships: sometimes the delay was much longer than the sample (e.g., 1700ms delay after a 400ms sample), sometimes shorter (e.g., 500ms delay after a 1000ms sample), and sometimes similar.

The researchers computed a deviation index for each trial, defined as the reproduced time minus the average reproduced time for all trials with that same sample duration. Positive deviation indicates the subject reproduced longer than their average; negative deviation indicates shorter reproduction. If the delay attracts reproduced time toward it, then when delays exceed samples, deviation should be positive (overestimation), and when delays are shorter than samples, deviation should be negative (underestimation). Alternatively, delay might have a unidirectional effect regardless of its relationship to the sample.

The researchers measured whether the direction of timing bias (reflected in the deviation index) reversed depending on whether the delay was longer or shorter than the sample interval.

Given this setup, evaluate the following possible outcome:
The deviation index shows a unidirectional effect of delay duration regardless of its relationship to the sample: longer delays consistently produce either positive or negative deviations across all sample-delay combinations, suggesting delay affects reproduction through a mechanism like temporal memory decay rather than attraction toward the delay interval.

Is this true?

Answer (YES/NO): NO